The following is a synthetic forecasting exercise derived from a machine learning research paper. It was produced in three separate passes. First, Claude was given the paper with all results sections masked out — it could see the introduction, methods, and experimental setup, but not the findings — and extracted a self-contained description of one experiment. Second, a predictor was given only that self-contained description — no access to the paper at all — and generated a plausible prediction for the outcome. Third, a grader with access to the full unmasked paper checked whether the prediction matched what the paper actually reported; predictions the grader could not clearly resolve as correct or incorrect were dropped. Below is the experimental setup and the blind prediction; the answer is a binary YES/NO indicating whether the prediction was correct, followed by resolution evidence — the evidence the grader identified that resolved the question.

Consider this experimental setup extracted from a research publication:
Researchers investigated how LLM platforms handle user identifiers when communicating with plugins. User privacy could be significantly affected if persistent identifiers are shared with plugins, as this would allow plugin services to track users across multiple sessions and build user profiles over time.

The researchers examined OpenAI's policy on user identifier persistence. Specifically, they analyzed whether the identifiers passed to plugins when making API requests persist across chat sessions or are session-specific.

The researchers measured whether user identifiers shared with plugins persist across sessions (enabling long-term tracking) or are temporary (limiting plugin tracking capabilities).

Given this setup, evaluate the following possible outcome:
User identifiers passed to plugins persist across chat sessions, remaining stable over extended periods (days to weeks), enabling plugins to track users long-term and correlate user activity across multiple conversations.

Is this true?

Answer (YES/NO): NO